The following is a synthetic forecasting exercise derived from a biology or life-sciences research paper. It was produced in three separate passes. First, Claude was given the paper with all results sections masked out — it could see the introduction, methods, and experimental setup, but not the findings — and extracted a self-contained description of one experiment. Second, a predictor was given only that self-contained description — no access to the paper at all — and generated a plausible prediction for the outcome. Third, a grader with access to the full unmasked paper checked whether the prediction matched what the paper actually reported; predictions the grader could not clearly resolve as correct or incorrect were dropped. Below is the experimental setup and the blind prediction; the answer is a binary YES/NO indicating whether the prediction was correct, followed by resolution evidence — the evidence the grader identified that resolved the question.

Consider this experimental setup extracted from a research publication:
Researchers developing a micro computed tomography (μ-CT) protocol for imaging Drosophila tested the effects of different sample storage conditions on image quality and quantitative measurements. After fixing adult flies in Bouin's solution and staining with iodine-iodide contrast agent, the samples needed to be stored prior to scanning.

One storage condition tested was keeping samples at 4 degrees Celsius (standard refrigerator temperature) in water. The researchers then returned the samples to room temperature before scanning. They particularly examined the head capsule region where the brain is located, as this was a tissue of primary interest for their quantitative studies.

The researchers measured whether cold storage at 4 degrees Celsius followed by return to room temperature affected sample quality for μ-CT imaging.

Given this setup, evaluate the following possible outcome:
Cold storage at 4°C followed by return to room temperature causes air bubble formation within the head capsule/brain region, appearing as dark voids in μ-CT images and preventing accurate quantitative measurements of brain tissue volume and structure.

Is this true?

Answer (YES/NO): YES